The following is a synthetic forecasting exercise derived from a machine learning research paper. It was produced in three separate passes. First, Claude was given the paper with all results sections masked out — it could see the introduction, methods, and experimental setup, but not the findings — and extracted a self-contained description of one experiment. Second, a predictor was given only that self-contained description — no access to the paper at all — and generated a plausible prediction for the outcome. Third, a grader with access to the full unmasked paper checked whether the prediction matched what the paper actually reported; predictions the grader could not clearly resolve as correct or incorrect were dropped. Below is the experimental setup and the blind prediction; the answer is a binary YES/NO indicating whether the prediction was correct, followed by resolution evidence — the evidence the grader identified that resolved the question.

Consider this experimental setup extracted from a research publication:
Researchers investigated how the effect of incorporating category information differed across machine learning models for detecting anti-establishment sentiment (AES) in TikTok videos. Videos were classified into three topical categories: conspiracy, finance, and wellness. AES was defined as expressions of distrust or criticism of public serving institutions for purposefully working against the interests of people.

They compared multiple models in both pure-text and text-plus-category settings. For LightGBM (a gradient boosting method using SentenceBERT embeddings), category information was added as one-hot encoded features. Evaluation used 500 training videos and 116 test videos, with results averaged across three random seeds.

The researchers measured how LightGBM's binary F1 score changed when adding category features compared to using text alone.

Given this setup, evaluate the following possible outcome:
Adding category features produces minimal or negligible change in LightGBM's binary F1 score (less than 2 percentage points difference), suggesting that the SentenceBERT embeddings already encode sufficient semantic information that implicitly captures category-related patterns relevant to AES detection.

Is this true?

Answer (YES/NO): NO